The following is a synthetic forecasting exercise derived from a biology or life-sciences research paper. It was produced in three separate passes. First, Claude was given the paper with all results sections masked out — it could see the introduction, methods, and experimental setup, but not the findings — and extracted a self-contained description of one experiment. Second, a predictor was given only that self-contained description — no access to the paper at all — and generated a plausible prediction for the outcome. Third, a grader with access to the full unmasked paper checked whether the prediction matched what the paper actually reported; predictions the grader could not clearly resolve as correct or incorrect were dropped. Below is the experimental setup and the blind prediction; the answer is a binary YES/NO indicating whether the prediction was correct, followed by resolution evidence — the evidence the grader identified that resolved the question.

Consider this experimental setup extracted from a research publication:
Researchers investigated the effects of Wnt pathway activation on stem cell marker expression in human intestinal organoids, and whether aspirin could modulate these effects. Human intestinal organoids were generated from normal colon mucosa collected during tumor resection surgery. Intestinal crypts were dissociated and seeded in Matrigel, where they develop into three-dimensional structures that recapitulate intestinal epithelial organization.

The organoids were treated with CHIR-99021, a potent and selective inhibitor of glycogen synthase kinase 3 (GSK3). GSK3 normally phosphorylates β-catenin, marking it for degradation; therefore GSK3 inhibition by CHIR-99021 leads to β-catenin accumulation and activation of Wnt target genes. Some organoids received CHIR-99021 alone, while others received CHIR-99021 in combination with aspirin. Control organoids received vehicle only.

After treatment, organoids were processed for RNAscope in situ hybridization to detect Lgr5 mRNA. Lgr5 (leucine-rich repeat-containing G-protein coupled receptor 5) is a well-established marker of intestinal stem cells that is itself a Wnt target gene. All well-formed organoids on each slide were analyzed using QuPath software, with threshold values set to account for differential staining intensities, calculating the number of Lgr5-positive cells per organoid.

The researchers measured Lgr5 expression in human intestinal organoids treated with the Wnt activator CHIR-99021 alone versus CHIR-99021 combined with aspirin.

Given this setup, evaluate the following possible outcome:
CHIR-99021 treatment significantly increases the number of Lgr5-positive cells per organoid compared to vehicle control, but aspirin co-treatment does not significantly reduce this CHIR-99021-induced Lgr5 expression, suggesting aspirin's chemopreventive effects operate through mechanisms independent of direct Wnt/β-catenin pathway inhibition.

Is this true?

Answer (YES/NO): NO